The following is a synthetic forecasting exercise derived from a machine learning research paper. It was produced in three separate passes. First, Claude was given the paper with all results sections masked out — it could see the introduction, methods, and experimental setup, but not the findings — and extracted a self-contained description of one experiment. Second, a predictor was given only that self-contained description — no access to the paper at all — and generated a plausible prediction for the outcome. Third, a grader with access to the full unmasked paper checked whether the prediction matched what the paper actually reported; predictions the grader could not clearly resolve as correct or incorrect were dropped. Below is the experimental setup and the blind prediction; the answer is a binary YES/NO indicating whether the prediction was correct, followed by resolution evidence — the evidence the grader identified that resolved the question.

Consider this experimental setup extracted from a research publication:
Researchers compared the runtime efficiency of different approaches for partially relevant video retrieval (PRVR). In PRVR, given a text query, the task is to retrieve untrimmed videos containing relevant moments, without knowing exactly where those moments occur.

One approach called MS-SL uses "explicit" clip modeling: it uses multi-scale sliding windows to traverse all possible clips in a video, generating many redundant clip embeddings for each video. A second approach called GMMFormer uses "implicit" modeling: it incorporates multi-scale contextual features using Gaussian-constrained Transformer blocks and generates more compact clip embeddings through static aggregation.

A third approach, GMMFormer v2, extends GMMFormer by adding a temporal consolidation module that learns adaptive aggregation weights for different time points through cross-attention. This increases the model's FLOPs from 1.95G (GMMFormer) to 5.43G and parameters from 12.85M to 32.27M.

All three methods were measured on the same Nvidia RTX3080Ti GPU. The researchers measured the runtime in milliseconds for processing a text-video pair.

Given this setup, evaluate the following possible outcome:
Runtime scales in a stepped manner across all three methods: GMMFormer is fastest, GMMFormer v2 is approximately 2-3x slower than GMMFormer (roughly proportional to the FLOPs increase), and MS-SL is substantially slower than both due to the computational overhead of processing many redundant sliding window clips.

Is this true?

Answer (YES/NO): NO